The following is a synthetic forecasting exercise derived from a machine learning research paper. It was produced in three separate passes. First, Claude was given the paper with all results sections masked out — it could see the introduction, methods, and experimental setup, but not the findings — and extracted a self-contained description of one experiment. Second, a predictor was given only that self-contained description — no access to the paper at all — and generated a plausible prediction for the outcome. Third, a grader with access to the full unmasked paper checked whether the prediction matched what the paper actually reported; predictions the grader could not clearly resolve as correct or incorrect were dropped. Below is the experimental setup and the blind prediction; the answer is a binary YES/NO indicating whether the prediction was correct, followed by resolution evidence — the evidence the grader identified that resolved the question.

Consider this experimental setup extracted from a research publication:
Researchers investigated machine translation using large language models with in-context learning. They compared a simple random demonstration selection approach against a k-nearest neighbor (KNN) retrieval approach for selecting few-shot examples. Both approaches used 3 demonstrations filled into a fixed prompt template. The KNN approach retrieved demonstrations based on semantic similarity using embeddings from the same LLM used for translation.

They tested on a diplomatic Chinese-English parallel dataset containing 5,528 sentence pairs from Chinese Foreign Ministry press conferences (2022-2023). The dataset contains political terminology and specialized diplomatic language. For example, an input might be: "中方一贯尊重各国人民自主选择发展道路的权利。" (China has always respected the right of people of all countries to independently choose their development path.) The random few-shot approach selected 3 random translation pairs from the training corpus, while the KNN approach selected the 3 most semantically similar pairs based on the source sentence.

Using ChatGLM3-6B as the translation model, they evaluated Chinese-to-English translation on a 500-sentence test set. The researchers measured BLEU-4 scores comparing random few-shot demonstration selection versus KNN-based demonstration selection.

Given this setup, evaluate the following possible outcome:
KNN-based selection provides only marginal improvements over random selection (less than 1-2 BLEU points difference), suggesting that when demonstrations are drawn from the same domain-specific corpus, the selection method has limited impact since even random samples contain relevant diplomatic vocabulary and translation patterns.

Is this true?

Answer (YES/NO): NO